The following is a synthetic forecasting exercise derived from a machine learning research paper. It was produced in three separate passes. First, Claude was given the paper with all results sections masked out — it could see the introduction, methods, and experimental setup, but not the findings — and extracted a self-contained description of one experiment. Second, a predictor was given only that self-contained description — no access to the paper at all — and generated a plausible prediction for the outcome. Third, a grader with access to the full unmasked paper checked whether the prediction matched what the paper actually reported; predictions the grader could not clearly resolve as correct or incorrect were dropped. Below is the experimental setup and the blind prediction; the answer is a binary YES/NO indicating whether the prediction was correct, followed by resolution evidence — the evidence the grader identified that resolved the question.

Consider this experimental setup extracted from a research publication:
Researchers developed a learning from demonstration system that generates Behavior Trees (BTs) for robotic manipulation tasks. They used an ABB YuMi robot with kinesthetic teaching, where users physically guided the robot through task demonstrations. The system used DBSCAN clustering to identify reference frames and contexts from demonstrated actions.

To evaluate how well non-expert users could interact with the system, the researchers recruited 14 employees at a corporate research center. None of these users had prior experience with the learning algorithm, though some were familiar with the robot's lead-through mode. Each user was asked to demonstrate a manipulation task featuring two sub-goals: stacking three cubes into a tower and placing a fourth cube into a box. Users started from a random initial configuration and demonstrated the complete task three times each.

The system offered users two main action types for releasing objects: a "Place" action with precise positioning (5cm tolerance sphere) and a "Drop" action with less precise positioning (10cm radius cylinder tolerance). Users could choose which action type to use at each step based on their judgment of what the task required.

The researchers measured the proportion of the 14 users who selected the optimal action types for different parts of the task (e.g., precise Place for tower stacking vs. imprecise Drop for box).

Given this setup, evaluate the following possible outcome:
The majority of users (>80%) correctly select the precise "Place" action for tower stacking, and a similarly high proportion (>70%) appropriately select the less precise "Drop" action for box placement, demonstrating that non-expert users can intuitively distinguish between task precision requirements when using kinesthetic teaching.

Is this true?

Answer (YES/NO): NO